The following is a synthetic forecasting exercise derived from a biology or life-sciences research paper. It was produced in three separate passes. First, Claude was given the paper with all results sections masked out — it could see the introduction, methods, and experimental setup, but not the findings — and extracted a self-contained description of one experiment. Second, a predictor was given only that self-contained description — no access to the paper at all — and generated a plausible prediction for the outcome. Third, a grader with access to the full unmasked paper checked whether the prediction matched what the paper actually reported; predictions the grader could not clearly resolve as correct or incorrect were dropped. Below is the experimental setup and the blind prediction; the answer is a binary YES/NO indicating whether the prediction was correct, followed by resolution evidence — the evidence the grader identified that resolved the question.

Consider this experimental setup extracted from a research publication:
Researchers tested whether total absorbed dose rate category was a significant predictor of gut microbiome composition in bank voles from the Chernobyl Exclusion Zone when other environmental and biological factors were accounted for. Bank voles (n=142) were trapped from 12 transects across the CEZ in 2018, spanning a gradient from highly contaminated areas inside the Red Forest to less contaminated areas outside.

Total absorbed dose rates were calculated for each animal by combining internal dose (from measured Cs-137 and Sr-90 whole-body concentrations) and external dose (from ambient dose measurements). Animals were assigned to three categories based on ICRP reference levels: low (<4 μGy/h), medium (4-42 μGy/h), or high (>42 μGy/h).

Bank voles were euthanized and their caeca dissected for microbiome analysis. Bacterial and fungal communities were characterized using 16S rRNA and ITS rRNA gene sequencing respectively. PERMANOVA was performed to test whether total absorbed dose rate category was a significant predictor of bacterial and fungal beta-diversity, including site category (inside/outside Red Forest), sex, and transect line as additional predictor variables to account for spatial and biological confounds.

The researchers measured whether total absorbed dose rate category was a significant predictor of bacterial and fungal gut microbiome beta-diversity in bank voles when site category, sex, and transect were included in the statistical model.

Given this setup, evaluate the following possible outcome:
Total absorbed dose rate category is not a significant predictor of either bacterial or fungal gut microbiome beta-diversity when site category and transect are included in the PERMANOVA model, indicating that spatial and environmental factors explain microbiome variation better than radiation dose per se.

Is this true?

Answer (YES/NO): NO